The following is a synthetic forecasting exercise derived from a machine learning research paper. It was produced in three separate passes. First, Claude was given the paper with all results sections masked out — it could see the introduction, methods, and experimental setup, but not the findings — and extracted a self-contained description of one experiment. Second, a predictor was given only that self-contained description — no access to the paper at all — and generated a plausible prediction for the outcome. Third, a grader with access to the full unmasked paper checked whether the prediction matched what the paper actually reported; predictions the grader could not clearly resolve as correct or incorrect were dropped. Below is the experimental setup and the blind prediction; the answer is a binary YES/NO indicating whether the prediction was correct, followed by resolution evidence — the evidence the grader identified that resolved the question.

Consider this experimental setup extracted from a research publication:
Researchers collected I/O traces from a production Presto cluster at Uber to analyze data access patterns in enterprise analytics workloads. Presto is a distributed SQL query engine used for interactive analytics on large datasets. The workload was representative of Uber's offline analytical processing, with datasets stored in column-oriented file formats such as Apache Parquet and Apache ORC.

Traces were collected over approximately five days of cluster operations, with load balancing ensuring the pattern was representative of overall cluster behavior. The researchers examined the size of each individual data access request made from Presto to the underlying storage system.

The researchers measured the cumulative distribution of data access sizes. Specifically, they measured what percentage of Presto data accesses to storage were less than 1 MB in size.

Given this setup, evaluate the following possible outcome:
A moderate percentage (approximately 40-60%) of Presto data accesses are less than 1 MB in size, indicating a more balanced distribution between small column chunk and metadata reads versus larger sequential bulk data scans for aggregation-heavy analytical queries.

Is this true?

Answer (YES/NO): NO